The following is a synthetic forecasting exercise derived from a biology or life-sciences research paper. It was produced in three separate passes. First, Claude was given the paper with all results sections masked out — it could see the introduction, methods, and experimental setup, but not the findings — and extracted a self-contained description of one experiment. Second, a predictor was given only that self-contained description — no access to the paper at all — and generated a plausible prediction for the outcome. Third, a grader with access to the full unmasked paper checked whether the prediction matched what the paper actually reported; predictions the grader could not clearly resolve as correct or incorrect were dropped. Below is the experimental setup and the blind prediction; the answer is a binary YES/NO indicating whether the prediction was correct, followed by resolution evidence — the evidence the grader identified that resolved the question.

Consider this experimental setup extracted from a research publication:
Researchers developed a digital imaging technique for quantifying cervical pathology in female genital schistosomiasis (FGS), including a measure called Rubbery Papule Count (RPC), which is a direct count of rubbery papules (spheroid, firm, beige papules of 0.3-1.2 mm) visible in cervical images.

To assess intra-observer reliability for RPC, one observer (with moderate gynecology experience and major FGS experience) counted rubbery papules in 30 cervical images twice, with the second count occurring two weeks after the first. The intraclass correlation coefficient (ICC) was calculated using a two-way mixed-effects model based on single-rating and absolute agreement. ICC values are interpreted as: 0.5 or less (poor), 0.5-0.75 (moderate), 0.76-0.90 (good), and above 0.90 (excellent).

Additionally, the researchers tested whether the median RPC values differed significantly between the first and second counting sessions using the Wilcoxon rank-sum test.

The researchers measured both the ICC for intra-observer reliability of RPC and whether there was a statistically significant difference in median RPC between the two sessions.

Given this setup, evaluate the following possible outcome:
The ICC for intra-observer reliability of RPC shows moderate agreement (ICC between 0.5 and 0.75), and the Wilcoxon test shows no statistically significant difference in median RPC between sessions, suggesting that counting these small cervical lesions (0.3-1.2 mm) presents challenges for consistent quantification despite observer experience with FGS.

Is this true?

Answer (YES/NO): NO